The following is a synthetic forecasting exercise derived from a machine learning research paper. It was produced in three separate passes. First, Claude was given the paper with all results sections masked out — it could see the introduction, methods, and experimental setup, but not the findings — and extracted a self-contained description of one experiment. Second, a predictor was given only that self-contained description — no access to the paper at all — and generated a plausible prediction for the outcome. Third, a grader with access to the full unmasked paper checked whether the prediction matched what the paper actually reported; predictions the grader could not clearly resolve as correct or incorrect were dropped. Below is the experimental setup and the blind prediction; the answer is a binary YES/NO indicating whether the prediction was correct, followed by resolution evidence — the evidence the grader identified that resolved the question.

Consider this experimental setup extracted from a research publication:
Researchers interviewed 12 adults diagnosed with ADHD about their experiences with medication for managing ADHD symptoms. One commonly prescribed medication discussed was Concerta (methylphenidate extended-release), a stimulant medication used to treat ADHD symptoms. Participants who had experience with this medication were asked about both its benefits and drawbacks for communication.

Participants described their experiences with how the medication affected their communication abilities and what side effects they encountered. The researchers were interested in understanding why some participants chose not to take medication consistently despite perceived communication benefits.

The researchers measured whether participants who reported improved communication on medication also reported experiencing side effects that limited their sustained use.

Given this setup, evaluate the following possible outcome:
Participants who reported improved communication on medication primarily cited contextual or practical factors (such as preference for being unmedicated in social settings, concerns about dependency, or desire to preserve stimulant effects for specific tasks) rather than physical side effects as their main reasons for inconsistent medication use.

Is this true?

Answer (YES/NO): NO